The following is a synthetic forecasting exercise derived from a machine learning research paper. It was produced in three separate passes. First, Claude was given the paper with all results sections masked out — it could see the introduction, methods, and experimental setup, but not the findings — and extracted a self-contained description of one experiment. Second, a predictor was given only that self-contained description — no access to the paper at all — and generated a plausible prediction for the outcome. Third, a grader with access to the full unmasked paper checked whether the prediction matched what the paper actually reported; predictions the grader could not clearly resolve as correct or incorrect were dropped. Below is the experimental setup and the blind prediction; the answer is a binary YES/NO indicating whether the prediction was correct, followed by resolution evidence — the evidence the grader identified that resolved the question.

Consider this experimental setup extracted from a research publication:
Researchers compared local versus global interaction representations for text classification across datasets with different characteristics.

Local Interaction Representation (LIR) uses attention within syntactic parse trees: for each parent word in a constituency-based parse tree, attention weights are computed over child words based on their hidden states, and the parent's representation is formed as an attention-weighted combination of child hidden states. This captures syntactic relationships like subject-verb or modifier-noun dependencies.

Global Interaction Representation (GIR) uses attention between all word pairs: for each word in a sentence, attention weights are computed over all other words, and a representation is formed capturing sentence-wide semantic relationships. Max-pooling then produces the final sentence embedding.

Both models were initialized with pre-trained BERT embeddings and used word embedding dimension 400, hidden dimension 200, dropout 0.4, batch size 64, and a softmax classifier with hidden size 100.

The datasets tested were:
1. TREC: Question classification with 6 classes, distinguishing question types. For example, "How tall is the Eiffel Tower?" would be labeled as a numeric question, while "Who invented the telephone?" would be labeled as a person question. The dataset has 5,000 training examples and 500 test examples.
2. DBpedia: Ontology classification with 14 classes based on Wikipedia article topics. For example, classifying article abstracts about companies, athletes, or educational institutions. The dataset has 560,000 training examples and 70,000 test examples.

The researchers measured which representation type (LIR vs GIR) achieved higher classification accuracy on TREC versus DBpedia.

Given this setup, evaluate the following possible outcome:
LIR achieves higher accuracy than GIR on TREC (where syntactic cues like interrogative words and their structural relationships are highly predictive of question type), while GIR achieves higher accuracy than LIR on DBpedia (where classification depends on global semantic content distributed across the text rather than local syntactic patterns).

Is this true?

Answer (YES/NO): NO